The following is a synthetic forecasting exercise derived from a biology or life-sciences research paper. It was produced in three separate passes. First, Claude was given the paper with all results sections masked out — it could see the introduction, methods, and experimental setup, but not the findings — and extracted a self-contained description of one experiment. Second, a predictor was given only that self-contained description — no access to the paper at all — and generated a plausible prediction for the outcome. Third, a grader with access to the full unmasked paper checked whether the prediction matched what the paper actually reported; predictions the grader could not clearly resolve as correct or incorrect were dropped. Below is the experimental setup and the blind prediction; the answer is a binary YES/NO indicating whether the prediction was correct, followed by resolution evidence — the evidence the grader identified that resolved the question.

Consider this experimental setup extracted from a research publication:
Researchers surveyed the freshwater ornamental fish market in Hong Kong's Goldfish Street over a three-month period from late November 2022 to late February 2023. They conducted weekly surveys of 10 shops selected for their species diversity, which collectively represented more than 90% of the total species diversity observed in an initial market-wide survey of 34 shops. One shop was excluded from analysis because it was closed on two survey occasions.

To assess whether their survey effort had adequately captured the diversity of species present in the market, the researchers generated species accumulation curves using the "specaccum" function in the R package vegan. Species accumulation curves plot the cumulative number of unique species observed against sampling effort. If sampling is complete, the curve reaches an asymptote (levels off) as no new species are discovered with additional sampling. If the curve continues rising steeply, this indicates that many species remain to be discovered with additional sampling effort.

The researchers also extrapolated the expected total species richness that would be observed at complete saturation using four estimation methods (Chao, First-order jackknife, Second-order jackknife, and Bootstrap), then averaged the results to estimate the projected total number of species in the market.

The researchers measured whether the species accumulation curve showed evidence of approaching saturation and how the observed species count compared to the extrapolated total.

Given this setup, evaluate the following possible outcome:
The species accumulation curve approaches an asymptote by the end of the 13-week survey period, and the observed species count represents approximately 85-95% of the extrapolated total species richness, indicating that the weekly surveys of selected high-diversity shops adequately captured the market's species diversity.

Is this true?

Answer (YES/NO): YES